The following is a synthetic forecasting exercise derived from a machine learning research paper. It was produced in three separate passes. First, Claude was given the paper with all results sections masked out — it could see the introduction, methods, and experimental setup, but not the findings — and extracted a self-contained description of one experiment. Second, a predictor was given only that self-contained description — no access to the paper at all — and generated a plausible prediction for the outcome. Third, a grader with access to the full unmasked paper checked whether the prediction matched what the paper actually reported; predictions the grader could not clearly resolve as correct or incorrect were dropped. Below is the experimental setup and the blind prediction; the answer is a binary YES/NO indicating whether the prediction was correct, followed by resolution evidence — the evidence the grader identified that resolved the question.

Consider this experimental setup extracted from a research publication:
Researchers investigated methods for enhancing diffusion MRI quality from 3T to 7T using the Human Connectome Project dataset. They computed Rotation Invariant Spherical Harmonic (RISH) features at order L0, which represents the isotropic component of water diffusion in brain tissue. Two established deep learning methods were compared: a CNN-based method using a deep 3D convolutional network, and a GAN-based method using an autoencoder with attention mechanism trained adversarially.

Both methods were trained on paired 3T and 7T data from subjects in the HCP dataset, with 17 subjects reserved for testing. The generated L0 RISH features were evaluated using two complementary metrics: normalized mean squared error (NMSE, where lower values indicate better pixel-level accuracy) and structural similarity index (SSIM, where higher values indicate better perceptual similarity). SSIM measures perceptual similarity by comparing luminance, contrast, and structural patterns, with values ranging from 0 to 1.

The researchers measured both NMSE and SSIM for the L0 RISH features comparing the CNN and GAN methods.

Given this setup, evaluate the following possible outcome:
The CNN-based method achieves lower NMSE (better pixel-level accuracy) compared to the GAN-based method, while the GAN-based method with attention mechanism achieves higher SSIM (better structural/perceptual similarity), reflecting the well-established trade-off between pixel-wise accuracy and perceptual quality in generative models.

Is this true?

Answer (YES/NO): YES